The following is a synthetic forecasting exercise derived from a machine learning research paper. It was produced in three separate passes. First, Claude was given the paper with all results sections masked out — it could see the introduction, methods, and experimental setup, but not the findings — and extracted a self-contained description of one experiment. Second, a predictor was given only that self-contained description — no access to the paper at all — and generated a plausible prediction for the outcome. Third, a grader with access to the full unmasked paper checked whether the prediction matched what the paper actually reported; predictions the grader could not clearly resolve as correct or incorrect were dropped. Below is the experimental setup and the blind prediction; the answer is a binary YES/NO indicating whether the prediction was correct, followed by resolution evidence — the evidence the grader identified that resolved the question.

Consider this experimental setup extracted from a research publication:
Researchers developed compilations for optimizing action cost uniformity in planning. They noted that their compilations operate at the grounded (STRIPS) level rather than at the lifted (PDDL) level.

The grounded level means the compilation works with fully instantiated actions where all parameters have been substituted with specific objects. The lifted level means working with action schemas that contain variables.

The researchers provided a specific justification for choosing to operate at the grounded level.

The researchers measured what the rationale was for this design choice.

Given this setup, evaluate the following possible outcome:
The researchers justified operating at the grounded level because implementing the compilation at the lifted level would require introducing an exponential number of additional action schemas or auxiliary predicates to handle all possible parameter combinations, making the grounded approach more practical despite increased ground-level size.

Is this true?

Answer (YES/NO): NO